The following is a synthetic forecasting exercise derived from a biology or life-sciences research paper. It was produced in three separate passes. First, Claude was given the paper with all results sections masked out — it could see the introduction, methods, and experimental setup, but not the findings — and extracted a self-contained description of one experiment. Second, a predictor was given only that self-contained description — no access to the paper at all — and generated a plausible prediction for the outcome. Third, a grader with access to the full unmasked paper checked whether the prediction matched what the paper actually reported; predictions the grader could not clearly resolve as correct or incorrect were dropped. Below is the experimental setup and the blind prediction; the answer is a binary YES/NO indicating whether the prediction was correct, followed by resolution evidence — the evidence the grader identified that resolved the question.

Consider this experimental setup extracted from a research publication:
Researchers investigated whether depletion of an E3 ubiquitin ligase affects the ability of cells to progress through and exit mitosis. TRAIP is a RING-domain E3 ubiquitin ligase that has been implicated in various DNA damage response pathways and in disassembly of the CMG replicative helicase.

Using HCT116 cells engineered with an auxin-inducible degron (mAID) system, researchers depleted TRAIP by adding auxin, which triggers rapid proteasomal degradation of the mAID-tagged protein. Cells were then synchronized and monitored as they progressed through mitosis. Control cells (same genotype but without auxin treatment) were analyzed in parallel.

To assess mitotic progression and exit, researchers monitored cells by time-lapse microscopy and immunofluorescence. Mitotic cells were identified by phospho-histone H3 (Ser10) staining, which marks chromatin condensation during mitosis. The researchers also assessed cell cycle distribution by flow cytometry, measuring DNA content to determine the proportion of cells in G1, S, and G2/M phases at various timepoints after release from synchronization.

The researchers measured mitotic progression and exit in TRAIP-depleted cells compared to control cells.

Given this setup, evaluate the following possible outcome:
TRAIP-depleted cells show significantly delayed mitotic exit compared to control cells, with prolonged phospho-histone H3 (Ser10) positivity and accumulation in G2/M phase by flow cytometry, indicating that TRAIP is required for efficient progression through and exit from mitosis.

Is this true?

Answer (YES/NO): YES